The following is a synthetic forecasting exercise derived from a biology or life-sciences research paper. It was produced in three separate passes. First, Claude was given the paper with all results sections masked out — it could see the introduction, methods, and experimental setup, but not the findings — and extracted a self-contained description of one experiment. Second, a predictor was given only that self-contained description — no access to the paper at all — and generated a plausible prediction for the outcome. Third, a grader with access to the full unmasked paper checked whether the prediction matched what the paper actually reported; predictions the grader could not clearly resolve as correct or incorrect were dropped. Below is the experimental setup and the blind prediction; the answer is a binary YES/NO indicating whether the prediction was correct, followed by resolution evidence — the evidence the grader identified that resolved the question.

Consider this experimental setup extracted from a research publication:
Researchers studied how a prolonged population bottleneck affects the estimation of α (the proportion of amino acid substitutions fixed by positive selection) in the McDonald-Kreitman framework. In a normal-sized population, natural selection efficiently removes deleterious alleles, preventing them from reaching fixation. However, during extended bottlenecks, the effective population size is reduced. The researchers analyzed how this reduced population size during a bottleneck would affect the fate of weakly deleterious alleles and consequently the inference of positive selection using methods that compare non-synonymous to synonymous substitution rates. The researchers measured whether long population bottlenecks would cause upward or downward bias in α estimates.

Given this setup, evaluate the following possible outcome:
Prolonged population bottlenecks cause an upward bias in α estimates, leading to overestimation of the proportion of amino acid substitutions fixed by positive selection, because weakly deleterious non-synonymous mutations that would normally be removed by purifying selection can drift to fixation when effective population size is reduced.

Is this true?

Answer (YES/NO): NO